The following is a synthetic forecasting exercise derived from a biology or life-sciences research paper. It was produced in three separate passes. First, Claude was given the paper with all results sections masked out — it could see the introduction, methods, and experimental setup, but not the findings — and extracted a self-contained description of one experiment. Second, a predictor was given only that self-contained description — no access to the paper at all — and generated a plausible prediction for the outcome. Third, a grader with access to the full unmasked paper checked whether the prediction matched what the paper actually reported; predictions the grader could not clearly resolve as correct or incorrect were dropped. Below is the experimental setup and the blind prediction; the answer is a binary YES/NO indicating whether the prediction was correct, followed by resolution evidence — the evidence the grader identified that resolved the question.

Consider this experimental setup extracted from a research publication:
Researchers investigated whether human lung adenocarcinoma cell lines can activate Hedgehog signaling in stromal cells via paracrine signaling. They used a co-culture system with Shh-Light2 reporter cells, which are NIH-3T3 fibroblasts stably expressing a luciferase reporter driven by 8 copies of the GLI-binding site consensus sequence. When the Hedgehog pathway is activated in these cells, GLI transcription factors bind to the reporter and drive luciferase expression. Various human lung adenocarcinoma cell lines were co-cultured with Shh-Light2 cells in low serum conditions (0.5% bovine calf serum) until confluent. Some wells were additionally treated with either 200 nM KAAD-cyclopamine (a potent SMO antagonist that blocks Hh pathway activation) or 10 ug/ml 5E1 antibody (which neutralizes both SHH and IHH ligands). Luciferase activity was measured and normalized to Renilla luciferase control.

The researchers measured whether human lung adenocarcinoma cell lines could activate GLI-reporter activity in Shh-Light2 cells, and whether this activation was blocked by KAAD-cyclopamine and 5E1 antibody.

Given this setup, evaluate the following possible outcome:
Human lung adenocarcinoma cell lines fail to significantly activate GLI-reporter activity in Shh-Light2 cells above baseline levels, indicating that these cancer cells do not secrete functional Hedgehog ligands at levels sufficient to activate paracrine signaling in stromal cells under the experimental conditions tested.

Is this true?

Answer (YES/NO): NO